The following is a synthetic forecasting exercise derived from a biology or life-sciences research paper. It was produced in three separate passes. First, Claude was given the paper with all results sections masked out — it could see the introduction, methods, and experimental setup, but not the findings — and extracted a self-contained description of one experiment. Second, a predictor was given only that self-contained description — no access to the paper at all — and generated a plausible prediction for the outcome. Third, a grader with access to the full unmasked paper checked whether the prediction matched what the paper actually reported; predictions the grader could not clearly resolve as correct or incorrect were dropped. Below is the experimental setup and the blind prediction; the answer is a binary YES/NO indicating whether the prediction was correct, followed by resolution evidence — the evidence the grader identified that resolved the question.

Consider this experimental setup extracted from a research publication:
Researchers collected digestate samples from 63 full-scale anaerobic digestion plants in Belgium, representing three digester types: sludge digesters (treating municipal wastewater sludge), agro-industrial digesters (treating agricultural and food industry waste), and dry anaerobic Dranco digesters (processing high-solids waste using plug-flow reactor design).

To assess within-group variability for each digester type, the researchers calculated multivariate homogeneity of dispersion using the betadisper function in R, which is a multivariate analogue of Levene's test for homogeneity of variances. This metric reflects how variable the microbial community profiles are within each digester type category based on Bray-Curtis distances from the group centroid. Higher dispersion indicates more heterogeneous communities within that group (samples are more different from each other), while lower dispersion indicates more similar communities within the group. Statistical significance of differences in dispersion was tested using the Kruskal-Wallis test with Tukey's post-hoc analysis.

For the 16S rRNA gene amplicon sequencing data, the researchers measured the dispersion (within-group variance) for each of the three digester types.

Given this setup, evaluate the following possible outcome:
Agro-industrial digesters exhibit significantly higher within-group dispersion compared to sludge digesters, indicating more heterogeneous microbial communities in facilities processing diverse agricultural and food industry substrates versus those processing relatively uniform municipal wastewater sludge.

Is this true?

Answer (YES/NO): YES